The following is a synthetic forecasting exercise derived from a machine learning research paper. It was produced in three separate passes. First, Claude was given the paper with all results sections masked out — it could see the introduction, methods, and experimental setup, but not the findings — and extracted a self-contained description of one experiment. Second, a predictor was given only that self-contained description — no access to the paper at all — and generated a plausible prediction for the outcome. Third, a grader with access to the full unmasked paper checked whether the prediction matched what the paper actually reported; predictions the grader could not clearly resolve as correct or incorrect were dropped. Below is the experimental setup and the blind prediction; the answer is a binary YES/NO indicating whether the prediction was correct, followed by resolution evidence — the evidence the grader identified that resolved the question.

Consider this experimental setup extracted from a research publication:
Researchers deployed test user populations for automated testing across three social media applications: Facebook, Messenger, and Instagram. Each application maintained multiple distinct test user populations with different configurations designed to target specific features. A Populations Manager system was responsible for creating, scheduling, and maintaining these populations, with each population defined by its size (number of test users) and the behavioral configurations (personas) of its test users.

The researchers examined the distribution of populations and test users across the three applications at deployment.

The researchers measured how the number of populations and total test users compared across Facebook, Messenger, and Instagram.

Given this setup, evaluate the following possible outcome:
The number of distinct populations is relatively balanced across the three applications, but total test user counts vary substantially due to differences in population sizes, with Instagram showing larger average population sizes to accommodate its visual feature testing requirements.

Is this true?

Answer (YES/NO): NO